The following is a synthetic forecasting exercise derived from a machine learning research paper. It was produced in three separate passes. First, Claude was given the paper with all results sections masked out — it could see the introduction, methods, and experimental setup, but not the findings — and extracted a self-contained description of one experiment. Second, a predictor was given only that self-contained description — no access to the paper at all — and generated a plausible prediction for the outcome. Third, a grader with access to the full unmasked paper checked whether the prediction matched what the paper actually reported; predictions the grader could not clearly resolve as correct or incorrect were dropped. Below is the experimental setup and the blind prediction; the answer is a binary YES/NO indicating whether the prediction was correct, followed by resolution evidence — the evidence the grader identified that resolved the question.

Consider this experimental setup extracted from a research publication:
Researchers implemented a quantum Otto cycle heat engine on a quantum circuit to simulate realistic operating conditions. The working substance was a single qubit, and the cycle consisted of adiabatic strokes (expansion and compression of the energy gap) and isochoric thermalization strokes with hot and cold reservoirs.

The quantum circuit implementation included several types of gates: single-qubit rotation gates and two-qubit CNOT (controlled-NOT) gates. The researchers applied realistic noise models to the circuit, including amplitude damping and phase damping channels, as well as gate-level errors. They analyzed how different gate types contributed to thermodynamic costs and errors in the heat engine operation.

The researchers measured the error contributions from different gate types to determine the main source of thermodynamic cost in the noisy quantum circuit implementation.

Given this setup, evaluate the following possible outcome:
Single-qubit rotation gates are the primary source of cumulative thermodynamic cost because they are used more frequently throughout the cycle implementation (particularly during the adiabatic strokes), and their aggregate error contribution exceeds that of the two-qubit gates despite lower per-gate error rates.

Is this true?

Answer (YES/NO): NO